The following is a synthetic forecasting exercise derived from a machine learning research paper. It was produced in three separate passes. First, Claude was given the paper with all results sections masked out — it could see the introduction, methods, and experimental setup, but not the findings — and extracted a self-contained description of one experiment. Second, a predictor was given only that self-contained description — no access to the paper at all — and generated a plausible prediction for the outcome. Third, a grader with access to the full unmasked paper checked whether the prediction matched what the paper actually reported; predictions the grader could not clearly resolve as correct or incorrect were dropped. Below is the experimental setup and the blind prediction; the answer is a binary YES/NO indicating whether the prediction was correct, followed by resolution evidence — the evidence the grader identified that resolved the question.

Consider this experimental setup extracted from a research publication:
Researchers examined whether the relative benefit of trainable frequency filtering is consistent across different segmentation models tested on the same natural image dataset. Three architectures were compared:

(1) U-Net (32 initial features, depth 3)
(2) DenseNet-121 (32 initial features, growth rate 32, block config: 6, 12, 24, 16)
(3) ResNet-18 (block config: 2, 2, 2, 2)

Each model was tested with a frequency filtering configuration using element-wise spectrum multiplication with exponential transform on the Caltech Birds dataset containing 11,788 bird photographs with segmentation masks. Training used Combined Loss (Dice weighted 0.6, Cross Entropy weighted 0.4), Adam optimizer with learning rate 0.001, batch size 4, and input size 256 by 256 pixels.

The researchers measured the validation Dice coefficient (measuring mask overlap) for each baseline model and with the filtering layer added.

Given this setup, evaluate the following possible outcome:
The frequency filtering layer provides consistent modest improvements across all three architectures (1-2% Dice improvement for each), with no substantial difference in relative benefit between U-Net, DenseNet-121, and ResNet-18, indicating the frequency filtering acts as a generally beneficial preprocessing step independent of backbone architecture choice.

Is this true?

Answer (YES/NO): NO